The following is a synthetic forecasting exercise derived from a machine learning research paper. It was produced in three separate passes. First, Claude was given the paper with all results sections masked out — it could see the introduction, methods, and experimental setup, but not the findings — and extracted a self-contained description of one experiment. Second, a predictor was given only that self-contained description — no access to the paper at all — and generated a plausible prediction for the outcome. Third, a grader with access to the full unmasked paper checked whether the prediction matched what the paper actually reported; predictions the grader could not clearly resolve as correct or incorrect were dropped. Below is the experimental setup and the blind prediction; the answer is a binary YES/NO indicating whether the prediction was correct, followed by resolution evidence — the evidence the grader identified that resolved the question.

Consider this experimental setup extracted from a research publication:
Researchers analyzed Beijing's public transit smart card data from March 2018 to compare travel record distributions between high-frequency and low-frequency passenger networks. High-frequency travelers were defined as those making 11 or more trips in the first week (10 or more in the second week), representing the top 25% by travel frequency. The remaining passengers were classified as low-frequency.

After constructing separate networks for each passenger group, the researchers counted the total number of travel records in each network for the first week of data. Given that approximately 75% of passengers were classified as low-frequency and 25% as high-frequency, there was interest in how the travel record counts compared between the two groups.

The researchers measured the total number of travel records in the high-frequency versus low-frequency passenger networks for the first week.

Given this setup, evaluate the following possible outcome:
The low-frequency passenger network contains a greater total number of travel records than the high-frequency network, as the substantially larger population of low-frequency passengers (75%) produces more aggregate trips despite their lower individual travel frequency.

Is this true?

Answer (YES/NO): YES